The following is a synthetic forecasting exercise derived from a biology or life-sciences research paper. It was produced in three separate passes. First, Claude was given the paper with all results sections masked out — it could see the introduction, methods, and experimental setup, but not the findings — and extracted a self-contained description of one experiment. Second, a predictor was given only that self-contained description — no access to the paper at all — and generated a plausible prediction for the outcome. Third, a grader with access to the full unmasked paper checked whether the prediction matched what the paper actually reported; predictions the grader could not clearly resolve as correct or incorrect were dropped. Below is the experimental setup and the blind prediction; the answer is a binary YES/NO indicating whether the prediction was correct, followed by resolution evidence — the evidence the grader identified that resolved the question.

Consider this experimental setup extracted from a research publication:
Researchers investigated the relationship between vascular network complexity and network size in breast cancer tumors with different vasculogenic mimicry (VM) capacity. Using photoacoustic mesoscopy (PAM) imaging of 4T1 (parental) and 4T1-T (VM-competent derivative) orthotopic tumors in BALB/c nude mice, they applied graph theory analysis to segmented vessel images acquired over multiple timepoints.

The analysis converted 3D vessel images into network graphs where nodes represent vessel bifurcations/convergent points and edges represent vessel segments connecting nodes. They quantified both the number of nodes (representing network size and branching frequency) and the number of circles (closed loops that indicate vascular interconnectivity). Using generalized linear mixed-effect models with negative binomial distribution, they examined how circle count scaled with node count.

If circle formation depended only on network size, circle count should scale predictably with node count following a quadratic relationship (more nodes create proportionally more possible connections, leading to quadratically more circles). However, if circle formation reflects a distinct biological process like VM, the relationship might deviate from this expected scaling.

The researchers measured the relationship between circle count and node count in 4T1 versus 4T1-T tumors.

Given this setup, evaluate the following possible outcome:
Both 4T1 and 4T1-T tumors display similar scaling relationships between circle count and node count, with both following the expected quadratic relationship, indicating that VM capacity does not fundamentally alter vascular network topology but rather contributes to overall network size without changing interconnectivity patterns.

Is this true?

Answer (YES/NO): NO